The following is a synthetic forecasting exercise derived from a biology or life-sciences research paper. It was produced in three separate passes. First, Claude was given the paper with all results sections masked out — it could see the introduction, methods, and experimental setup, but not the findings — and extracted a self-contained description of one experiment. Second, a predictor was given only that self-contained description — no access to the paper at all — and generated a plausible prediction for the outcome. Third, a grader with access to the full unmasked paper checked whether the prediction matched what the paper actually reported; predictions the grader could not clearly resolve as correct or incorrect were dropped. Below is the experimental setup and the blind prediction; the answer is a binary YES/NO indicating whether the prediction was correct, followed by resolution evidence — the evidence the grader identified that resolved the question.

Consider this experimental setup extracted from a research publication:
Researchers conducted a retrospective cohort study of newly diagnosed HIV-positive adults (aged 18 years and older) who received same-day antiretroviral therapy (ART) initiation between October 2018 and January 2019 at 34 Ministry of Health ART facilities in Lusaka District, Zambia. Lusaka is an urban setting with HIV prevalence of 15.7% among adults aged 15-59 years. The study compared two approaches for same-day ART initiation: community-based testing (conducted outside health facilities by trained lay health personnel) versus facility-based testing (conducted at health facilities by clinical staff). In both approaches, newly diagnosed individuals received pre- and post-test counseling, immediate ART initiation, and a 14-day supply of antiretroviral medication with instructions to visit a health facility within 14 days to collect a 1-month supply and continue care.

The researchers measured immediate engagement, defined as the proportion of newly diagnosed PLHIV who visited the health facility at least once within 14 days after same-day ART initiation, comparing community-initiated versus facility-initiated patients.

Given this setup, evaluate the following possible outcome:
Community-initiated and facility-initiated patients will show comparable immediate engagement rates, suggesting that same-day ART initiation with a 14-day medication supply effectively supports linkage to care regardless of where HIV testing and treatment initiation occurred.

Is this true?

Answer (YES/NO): YES